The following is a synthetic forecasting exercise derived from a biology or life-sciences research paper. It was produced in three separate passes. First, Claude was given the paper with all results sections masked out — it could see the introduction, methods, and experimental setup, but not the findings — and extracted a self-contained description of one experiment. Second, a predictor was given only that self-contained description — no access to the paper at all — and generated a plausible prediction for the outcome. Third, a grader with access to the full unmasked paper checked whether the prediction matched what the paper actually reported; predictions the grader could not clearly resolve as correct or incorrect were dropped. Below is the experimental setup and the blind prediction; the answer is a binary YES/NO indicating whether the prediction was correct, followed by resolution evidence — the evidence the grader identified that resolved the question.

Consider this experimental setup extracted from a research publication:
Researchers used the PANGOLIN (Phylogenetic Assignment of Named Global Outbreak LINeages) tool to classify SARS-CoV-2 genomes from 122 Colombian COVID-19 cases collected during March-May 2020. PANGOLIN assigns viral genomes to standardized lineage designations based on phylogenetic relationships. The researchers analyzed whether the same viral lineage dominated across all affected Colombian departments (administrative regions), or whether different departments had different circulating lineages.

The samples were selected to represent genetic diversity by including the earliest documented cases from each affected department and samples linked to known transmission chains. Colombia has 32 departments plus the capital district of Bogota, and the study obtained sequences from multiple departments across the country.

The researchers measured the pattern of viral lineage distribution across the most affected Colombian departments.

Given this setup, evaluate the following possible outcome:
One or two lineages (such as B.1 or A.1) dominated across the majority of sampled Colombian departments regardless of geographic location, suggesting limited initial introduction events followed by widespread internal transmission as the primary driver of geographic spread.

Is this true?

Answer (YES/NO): NO